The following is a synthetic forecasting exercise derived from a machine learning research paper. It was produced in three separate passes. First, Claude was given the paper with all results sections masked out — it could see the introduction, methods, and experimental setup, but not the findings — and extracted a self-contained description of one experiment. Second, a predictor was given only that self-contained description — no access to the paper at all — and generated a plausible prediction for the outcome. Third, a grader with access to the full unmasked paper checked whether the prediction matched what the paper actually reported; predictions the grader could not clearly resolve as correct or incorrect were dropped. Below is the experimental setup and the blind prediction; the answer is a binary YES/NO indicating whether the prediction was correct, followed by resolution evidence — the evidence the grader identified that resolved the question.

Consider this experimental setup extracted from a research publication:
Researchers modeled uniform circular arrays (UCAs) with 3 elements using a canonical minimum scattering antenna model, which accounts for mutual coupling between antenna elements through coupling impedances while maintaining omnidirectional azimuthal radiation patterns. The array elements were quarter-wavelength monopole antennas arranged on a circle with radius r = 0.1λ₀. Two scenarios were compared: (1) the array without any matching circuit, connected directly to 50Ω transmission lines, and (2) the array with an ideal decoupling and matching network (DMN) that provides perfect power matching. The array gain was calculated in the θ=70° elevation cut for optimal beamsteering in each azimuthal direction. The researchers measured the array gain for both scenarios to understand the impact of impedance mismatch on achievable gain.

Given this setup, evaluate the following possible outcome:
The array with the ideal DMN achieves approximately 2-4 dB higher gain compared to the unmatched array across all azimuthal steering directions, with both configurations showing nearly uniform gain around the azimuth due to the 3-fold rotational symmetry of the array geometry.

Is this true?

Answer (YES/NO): NO